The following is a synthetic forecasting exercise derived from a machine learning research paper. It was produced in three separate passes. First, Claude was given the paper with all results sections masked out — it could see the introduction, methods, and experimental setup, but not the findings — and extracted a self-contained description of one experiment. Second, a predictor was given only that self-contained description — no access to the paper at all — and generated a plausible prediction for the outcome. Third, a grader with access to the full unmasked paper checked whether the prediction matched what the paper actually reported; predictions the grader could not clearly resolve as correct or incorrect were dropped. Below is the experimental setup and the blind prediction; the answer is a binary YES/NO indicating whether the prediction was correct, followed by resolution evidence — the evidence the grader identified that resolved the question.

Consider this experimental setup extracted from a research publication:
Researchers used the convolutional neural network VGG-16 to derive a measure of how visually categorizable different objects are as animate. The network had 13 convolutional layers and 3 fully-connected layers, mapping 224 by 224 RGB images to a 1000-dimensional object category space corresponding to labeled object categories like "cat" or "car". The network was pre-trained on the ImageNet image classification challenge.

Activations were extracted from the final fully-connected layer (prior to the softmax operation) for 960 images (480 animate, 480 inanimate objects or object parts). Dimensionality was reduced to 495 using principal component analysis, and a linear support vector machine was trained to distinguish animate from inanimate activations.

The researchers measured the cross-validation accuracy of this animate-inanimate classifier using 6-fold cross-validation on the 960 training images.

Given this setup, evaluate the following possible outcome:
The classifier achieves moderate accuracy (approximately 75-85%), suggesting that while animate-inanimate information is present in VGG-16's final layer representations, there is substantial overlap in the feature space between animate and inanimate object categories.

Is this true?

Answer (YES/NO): NO